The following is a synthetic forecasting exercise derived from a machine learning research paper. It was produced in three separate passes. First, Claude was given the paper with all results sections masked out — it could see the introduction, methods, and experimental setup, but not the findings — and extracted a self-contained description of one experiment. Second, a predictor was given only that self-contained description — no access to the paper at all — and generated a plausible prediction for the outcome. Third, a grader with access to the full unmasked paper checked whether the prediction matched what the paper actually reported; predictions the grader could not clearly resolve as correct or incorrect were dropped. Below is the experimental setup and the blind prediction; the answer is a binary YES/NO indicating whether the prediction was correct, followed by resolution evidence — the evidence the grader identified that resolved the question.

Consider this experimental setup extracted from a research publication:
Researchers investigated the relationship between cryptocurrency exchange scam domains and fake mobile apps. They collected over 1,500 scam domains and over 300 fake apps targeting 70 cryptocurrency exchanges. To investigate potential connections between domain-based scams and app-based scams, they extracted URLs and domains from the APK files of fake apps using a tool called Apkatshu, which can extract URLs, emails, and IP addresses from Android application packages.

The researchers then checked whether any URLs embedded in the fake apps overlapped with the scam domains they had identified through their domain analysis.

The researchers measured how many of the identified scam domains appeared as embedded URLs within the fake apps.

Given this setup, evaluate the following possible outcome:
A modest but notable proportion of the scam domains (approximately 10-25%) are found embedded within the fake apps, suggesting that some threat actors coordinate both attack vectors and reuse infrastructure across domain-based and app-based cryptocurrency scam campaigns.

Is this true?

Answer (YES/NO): NO